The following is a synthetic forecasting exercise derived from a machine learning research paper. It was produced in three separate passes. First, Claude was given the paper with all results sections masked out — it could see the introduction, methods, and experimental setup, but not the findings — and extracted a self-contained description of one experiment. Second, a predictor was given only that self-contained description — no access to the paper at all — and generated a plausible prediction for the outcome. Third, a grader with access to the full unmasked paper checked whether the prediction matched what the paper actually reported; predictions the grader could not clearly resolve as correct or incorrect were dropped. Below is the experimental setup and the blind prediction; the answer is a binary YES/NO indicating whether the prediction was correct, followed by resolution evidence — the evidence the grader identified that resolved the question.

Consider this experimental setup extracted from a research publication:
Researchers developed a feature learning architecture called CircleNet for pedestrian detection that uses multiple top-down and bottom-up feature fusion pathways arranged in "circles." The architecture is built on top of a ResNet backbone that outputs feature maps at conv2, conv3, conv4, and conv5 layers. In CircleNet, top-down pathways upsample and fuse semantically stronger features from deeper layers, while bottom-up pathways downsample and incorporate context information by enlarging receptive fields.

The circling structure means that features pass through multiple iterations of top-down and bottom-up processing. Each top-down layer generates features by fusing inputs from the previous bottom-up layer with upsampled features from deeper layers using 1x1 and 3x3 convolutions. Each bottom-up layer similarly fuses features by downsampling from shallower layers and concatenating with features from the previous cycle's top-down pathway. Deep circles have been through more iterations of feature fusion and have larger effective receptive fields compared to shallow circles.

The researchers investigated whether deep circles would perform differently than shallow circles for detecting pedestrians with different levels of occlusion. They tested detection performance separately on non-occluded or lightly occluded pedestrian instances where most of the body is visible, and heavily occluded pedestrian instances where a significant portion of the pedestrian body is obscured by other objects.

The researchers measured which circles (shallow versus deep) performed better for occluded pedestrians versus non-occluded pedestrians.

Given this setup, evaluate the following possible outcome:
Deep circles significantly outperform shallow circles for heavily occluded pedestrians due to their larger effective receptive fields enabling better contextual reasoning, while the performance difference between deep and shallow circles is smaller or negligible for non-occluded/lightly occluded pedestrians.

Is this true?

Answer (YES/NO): YES